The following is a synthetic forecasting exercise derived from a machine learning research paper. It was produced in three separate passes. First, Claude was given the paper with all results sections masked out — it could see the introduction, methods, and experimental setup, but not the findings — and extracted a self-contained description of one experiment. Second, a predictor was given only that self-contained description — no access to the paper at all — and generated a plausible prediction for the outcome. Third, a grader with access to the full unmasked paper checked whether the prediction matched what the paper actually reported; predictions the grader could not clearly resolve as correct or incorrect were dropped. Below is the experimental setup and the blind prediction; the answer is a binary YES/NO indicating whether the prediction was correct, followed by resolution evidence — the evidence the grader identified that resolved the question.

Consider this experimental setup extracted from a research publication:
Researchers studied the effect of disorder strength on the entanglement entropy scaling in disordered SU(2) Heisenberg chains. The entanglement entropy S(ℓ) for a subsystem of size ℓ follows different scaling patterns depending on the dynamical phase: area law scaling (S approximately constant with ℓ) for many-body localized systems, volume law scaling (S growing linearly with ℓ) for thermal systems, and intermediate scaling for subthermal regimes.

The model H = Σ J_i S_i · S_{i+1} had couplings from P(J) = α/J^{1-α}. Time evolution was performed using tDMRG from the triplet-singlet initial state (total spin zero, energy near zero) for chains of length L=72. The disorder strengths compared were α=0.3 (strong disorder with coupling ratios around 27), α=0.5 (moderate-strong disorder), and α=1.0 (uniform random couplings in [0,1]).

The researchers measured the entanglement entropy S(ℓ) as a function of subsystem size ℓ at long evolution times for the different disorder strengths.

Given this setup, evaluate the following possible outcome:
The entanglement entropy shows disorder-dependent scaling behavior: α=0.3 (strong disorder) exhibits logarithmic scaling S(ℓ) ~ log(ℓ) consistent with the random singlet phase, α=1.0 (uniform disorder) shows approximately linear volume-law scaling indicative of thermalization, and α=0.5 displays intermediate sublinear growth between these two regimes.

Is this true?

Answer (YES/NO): NO